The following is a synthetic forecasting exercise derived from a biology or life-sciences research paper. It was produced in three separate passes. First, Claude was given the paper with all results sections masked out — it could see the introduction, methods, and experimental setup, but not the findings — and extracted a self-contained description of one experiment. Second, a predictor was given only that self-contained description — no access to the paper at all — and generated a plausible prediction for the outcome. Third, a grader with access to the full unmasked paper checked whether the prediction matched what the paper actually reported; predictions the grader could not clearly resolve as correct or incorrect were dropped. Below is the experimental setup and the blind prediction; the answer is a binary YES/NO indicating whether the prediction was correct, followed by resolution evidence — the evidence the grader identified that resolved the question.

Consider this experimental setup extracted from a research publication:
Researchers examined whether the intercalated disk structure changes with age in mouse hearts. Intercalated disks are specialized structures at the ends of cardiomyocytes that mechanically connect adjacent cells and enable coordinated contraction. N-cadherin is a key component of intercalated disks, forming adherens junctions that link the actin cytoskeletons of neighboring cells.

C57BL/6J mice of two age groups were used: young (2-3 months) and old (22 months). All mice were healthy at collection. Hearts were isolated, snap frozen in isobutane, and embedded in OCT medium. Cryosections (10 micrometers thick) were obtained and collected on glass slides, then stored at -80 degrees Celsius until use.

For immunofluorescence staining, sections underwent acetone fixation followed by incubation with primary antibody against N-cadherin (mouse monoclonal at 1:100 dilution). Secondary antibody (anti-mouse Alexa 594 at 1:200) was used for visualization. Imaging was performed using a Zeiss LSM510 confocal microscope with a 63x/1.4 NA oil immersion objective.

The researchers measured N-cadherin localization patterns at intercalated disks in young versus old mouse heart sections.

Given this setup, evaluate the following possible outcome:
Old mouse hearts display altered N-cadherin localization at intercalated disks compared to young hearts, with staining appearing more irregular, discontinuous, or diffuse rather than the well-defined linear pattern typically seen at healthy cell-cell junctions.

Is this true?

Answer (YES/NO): NO